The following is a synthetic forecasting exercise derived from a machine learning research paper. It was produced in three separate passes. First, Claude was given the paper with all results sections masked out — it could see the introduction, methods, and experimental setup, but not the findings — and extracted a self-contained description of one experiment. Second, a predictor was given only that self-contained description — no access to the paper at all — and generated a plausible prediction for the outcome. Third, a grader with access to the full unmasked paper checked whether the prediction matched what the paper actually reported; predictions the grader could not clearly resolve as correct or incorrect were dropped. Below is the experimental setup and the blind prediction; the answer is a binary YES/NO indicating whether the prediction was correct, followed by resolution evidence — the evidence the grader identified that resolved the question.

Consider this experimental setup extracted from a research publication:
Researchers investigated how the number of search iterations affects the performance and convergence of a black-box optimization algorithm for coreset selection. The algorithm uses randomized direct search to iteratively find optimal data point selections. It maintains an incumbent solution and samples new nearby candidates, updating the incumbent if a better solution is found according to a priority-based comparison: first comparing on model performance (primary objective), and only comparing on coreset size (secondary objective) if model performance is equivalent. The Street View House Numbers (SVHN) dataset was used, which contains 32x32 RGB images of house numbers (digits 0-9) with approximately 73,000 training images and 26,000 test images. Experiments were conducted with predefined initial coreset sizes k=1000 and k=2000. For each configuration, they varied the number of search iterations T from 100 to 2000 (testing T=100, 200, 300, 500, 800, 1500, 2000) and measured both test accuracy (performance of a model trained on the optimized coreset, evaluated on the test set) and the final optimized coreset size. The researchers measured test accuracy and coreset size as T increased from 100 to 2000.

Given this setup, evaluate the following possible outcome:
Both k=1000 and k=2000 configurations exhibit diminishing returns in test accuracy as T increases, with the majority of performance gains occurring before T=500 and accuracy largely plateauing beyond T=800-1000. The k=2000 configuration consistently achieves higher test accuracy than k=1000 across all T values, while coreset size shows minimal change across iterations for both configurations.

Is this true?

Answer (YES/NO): NO